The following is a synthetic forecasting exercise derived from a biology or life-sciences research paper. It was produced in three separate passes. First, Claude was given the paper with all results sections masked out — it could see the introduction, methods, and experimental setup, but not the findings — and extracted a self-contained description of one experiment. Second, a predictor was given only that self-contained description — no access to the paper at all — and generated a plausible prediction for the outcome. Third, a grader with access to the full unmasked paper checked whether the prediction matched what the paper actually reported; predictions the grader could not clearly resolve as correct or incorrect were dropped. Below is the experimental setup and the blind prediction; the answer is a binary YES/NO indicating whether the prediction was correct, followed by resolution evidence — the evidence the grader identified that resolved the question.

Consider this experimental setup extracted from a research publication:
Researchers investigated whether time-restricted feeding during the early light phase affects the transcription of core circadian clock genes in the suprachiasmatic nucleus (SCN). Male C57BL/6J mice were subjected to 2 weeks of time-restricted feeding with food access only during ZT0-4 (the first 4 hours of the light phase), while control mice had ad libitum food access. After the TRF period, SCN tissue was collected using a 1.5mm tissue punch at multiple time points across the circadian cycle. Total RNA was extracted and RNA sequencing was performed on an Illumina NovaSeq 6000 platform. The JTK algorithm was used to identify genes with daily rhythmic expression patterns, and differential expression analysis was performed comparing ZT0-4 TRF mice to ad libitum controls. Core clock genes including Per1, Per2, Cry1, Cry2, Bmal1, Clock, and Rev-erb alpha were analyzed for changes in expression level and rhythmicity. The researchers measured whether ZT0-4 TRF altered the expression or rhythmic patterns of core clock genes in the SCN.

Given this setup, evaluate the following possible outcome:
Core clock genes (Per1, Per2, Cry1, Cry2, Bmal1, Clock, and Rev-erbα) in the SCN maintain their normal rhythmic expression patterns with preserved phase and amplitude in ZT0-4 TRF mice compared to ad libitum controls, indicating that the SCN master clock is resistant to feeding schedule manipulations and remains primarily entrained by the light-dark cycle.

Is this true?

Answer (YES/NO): NO